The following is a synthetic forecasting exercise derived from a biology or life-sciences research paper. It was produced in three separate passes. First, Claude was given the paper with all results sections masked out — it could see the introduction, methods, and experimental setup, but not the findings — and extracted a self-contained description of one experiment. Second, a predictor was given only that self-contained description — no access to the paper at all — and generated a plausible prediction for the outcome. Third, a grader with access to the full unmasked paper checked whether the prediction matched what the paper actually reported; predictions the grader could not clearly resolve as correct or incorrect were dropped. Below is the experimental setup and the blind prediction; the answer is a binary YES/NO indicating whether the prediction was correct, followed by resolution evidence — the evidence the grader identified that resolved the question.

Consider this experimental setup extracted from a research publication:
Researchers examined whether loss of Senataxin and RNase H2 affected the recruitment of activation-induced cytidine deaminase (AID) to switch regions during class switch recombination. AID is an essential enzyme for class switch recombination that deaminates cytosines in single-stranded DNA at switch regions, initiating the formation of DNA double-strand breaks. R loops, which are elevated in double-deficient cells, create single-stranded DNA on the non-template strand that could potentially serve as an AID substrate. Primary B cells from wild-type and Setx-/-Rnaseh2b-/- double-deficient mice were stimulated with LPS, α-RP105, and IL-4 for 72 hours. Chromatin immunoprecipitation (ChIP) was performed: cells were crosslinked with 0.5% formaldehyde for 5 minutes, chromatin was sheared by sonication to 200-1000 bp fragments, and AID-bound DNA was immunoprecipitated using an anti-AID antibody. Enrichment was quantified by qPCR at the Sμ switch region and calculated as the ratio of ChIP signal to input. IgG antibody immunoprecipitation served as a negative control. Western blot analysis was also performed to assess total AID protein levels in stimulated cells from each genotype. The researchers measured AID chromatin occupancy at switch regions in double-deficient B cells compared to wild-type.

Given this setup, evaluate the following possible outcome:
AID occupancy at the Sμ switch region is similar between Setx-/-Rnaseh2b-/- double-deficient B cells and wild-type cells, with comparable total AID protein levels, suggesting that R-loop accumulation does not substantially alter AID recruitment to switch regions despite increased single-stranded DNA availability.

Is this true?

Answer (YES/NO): YES